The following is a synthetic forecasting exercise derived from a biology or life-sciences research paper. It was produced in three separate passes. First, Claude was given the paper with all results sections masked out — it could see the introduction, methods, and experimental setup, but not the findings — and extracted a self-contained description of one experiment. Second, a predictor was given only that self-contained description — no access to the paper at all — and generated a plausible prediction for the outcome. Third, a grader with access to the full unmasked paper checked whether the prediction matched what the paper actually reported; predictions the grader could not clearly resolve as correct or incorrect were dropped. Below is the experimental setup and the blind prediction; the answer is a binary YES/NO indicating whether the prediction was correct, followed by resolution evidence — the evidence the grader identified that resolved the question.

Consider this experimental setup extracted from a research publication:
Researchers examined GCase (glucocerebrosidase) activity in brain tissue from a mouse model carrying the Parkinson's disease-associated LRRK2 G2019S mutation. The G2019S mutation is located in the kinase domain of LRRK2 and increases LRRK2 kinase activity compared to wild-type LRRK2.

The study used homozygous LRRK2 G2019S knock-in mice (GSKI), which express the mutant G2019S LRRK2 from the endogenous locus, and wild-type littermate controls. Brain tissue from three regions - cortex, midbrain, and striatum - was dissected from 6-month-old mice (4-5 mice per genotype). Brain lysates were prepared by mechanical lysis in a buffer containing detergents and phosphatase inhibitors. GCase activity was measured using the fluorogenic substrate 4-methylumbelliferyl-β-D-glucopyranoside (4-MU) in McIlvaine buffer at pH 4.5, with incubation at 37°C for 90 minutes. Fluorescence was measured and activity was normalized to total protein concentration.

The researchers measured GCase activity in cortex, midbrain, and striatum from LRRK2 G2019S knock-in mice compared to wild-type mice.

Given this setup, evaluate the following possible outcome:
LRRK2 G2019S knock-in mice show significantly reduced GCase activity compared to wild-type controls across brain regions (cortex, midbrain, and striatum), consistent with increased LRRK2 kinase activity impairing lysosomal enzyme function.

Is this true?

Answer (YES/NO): NO